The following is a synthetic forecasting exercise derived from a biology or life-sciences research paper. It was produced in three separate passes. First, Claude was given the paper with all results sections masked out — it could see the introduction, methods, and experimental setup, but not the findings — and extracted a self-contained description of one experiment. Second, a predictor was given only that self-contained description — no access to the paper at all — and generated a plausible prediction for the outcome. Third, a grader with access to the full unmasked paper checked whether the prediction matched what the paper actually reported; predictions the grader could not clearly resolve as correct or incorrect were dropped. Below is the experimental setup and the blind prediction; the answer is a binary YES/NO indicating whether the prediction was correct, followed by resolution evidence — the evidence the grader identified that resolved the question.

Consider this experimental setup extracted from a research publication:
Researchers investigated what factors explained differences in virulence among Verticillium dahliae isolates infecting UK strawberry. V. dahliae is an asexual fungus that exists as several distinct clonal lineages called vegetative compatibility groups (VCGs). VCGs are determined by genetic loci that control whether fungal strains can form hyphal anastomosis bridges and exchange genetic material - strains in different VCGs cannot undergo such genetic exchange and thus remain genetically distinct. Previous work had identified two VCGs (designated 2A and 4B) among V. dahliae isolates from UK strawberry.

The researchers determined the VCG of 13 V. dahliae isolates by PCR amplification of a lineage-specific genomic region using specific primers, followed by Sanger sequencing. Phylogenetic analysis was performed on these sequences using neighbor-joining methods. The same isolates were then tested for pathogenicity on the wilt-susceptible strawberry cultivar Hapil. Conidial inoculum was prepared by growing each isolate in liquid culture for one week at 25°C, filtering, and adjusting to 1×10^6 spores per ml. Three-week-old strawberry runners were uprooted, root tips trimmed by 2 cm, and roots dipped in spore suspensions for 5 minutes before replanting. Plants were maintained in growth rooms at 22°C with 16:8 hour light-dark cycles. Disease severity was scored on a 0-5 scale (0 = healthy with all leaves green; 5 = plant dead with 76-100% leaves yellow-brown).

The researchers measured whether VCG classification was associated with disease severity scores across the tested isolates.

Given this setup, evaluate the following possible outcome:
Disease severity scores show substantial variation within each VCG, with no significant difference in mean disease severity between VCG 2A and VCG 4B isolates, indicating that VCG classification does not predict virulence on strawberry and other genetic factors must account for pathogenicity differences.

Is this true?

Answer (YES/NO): NO